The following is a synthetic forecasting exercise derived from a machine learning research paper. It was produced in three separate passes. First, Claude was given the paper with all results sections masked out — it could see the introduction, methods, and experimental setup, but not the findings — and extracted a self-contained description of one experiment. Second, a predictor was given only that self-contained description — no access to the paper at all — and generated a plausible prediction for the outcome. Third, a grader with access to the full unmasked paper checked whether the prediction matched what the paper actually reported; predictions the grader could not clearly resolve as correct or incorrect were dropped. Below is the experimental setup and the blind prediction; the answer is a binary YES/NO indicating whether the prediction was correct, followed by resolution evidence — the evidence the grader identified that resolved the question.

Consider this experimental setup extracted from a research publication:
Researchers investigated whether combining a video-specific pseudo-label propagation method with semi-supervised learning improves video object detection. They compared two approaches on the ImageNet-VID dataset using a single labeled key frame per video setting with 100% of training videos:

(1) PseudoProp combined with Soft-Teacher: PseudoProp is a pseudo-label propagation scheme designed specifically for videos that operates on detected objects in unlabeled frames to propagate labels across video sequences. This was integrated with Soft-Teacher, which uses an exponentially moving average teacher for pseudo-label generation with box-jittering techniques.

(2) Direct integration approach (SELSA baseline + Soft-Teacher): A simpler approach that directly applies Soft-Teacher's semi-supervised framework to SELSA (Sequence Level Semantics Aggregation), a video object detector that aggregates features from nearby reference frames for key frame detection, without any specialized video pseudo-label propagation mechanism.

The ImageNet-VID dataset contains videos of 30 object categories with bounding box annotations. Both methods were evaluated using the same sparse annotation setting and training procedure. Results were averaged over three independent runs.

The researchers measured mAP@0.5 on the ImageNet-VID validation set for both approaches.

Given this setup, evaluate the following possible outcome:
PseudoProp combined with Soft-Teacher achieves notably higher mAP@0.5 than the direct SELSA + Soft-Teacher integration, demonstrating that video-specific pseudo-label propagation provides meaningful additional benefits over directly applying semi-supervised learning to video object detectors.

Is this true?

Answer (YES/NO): NO